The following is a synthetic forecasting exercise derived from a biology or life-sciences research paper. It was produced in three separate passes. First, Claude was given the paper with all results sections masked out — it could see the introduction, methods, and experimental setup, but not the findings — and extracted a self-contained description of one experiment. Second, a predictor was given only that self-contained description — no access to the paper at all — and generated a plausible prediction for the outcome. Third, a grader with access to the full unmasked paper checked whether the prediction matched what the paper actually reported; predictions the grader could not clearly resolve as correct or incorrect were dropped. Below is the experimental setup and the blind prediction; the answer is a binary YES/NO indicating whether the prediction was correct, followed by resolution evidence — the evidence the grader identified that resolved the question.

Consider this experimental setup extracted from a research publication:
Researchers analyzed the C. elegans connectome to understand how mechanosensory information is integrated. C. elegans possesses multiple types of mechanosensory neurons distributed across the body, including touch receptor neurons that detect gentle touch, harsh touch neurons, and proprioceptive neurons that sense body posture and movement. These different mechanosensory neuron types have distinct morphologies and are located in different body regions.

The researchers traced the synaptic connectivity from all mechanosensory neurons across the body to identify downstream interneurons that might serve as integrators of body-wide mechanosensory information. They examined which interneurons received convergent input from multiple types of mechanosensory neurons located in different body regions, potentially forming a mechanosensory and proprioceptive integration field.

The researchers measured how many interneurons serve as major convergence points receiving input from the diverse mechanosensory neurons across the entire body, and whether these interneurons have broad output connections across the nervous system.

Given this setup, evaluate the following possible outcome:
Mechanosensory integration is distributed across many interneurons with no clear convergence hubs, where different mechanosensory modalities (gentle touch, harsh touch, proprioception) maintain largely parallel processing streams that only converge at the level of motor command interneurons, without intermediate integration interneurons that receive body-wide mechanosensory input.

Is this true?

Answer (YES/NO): NO